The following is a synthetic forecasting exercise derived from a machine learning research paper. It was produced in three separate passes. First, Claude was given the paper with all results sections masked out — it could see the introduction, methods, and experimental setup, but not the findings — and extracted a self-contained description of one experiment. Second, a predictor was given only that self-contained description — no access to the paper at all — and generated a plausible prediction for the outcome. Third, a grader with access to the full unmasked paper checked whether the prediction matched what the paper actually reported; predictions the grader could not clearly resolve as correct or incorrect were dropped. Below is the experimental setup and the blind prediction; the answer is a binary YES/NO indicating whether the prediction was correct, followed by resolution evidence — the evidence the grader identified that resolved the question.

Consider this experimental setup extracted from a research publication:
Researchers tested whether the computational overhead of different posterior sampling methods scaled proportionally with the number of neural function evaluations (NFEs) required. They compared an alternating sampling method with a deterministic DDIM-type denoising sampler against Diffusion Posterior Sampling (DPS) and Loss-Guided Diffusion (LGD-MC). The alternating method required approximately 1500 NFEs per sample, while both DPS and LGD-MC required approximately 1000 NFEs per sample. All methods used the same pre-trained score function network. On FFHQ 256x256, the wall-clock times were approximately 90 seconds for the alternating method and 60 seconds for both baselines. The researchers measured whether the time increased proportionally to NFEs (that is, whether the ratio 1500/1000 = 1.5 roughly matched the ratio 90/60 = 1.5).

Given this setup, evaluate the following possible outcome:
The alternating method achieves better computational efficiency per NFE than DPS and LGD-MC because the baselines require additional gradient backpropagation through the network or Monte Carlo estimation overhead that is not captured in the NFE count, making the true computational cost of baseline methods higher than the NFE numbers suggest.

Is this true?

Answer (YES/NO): NO